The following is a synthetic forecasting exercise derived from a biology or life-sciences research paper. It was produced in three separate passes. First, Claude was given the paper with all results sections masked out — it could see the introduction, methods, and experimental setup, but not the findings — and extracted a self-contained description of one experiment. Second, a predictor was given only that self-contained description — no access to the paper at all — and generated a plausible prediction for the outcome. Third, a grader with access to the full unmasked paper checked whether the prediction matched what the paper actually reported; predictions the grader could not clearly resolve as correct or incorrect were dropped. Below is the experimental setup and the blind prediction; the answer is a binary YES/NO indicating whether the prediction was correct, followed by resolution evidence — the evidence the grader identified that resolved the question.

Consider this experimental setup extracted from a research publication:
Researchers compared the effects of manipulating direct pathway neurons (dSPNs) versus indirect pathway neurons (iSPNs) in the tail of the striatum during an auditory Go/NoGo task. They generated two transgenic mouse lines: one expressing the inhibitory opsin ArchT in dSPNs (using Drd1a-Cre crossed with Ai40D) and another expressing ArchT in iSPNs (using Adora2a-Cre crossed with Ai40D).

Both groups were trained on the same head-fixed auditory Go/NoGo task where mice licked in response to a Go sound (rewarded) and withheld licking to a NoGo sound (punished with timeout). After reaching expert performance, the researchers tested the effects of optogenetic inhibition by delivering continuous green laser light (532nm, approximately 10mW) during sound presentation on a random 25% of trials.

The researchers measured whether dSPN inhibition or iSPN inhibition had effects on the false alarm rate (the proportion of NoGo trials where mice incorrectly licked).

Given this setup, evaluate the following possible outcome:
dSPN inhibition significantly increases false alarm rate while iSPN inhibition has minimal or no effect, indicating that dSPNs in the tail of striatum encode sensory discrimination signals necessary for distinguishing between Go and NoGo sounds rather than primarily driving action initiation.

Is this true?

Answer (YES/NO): NO